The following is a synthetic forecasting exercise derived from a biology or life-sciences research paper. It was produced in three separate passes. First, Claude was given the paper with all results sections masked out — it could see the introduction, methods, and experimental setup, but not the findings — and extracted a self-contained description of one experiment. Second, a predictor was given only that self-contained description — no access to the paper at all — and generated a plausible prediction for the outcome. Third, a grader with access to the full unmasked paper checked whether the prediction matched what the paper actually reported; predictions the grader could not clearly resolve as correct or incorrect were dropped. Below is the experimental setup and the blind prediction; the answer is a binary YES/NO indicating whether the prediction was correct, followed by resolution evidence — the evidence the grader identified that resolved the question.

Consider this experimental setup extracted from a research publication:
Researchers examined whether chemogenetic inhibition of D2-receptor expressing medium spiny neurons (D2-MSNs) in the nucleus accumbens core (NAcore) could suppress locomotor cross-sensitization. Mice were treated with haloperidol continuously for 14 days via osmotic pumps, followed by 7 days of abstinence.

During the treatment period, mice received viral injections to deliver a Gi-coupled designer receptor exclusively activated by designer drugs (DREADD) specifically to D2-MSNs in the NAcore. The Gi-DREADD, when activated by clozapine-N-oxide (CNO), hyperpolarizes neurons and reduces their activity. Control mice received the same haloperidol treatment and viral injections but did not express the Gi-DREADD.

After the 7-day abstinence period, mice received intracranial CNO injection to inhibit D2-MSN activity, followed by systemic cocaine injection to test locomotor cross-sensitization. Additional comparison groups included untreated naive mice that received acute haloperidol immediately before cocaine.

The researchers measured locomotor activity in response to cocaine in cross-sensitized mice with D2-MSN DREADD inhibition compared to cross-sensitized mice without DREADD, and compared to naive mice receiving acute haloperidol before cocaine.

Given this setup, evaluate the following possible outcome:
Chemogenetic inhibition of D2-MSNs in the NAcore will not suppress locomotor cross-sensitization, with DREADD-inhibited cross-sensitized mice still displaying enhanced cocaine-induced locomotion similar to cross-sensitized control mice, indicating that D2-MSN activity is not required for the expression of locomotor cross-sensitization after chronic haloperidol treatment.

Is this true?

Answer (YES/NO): NO